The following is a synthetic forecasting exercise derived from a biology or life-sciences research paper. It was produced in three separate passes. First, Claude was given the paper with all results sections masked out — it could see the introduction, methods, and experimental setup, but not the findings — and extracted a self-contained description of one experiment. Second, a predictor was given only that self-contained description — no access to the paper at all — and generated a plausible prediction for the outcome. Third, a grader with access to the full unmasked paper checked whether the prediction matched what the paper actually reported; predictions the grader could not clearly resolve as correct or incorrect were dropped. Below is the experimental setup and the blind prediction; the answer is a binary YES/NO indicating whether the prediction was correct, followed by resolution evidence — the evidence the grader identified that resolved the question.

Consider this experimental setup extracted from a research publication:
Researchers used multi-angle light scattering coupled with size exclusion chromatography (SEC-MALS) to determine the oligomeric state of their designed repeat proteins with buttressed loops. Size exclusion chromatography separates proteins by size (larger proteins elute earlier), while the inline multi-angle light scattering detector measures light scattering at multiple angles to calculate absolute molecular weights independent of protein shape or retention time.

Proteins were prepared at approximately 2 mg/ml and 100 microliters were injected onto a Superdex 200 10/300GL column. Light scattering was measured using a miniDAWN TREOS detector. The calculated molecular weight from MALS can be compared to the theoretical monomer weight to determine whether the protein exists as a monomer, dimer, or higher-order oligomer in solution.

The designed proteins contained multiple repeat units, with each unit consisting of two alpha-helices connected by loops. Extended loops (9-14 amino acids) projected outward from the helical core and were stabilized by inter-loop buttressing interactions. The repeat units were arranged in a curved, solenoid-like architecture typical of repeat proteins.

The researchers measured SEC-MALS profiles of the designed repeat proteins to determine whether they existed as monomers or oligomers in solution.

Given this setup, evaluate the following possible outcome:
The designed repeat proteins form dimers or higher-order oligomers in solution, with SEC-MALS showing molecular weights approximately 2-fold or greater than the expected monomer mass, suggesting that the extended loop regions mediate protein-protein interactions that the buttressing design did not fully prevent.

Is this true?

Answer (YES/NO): NO